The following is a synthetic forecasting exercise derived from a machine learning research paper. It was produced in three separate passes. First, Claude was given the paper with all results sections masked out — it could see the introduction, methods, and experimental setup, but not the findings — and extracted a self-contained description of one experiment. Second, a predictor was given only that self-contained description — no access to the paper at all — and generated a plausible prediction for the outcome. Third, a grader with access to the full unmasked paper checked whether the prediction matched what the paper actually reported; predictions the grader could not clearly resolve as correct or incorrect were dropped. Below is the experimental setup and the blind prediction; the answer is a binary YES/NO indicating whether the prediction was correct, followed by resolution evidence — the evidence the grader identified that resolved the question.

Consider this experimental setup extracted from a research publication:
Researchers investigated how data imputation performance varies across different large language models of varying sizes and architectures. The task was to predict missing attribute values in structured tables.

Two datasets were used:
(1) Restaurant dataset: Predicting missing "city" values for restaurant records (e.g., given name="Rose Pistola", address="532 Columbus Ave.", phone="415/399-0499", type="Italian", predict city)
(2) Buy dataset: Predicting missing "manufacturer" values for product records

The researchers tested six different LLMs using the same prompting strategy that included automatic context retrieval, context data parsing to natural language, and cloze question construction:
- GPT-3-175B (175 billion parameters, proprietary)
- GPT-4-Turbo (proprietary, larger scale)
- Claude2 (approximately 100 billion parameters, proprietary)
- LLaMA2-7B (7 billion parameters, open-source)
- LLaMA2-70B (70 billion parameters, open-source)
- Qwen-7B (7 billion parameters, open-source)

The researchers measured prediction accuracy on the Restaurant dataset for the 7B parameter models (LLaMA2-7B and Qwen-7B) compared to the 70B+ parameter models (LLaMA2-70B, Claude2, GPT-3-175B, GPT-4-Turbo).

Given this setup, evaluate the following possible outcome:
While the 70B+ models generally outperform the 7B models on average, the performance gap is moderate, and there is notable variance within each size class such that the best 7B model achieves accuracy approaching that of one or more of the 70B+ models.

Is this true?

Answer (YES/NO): NO